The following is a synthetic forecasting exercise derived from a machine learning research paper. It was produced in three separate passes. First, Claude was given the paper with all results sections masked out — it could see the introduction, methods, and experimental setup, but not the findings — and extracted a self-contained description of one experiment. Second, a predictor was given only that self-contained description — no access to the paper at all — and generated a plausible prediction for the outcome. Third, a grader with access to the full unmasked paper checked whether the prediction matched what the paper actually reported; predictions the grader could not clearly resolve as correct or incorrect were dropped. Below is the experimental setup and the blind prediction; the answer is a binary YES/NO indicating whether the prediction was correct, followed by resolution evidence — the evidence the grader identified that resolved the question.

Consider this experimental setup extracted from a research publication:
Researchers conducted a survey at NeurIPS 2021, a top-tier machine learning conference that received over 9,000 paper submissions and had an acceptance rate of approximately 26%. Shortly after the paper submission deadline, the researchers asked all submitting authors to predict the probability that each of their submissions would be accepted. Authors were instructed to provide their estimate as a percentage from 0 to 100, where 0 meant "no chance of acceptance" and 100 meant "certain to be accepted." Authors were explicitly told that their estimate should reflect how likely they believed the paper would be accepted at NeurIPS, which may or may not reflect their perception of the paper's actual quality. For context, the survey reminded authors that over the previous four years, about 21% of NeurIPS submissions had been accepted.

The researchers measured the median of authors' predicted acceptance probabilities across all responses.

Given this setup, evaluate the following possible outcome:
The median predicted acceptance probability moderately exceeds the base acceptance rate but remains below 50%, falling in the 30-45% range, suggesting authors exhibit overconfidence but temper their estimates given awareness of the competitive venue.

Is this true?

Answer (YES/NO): NO